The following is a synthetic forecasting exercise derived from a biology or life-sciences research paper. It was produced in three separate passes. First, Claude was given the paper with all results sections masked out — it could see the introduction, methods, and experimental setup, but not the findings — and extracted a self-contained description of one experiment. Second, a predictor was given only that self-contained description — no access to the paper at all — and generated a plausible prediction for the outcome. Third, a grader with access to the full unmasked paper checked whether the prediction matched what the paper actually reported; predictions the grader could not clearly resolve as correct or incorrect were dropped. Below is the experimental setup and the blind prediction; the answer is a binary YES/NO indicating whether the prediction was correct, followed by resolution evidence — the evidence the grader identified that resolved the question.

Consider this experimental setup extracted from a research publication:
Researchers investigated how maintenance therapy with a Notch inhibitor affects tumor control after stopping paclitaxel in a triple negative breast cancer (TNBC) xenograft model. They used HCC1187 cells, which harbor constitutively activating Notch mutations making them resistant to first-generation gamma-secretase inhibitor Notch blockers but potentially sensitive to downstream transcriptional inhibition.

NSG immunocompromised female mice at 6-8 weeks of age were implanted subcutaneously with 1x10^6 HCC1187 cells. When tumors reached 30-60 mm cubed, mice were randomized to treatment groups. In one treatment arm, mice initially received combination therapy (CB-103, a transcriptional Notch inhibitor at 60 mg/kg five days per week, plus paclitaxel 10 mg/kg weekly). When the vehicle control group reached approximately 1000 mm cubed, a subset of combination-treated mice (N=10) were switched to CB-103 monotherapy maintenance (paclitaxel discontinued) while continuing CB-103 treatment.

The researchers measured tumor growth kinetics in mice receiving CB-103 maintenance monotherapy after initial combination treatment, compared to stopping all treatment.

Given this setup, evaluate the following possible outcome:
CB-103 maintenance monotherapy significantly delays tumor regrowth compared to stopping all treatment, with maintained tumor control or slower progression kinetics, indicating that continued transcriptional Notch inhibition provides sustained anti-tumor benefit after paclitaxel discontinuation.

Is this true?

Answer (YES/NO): YES